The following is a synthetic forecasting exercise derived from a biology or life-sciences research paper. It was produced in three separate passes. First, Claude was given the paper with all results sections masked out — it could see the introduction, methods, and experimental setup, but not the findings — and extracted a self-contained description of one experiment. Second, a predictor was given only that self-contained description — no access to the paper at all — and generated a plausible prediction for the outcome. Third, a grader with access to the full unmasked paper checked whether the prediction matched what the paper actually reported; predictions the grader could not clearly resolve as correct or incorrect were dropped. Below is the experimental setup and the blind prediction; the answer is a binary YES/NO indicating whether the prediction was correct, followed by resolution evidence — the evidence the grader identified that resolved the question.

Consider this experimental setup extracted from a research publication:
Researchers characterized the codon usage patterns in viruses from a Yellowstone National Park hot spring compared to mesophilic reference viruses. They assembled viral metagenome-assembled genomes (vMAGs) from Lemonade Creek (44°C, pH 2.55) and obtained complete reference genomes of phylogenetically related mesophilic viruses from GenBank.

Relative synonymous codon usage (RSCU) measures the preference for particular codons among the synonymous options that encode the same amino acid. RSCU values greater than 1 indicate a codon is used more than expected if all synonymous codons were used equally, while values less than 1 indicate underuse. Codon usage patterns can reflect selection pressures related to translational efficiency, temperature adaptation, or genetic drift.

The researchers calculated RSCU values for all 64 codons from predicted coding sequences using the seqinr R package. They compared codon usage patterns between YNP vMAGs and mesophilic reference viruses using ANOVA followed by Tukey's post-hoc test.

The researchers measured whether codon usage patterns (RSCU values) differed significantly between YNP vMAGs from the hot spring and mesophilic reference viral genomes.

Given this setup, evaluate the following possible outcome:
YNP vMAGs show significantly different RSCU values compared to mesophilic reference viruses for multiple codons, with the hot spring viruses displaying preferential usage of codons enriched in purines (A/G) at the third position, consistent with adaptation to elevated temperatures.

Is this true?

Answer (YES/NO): YES